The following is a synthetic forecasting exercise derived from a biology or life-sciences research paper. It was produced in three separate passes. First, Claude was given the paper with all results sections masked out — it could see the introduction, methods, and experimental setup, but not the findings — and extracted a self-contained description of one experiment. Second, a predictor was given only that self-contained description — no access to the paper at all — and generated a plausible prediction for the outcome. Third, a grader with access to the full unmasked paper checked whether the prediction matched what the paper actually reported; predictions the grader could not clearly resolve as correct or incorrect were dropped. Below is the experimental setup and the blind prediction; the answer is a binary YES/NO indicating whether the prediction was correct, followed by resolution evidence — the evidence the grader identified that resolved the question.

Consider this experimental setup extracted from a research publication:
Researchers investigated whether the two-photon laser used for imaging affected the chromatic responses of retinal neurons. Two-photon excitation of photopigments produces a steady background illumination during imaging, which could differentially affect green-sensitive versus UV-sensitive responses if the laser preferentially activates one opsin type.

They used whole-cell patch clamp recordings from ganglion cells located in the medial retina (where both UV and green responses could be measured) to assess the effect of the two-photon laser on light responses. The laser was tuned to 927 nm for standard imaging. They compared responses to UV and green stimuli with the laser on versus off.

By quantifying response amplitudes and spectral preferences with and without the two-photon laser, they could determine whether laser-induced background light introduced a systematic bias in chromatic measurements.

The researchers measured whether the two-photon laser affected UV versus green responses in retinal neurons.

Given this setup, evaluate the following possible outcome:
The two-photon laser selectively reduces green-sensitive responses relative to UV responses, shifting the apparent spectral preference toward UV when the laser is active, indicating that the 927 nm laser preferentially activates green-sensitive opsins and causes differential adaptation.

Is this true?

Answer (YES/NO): YES